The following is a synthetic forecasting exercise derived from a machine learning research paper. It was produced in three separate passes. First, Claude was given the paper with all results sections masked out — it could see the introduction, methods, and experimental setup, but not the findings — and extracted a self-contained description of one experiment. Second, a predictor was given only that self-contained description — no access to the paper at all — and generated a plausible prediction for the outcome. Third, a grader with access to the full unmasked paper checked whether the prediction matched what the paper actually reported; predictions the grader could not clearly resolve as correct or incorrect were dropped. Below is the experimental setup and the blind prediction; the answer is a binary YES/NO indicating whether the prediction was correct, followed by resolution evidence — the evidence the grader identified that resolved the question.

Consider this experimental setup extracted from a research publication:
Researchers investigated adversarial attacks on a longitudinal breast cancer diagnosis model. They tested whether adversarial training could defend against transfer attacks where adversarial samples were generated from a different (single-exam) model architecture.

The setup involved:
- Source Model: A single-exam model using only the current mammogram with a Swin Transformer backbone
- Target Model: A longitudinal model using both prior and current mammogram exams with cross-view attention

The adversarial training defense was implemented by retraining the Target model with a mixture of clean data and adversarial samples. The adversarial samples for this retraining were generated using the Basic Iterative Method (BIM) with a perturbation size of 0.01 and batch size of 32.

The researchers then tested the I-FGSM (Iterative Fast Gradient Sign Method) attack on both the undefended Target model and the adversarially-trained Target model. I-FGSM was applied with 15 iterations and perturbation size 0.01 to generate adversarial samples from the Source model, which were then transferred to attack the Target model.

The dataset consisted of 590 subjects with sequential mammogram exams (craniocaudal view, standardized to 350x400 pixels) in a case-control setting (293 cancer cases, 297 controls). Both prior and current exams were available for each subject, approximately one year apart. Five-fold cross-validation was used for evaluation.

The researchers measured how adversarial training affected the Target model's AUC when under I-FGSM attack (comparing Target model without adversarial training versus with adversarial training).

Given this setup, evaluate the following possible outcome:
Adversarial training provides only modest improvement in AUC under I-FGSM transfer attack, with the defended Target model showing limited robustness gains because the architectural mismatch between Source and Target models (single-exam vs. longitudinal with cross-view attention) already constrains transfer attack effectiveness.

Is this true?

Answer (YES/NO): NO